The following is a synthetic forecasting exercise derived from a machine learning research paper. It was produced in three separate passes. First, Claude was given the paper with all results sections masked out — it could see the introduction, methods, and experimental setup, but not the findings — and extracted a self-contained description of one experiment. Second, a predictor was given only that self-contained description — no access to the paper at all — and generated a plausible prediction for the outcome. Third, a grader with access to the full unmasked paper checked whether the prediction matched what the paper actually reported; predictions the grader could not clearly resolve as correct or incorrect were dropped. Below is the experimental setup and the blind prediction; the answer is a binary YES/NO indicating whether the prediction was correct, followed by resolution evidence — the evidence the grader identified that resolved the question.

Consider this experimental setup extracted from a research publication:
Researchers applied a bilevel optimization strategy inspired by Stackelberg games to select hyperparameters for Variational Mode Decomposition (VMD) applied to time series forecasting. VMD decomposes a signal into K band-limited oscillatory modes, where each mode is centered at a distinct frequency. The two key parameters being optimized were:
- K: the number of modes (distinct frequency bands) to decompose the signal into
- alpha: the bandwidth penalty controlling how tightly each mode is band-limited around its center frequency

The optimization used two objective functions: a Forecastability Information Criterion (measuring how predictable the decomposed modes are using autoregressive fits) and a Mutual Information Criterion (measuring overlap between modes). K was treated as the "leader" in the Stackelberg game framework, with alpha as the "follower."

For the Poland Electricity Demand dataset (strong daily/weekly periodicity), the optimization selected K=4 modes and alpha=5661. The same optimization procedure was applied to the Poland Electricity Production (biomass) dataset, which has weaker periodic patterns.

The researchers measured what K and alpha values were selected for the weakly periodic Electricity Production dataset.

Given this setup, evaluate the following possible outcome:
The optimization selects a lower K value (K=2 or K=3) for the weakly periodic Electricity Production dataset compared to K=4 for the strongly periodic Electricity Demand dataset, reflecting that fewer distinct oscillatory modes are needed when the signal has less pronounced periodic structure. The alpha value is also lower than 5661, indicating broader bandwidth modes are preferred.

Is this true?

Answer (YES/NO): YES